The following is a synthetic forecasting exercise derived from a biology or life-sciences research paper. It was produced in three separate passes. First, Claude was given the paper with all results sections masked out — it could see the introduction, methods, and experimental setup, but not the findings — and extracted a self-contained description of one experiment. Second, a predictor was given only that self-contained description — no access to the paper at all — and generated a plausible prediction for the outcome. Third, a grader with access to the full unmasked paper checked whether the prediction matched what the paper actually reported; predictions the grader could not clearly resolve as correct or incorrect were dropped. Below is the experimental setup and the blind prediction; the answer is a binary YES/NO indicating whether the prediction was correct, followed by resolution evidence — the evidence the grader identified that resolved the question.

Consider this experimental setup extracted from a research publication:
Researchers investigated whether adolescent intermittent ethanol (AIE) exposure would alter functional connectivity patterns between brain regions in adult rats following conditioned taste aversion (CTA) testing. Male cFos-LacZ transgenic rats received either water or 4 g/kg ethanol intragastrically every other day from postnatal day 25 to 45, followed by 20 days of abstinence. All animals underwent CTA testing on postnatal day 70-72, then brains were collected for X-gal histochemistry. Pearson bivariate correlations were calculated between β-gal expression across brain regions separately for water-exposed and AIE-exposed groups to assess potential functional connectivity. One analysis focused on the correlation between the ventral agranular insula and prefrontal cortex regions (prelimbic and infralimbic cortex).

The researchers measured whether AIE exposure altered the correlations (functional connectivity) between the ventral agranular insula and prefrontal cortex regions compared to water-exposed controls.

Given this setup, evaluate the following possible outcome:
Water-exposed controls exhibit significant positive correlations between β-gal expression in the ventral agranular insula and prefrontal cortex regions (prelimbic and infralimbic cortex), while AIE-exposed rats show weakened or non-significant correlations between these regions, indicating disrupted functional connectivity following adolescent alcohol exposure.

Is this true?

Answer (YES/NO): YES